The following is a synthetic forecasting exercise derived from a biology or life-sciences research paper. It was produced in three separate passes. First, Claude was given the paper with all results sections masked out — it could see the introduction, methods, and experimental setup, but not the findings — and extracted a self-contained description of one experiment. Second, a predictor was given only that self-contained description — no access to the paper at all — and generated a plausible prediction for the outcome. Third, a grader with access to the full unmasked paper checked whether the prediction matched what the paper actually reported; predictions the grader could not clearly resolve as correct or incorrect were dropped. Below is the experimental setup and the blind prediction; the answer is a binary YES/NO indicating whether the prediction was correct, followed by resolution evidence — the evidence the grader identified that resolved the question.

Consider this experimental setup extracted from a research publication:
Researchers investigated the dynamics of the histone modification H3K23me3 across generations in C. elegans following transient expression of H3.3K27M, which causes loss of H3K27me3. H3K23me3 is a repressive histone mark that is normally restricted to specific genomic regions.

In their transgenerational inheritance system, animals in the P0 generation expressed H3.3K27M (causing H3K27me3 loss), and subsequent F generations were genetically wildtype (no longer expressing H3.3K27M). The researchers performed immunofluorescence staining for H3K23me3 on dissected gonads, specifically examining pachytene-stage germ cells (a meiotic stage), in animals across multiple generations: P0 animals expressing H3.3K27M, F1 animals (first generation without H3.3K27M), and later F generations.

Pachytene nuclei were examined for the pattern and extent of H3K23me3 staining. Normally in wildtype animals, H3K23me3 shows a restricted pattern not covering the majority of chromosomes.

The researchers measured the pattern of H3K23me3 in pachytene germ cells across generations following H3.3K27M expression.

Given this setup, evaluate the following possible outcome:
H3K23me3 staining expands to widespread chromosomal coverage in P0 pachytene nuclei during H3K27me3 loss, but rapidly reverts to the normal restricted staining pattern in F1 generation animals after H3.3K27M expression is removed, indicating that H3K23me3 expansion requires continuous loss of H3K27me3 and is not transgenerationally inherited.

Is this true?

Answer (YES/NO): NO